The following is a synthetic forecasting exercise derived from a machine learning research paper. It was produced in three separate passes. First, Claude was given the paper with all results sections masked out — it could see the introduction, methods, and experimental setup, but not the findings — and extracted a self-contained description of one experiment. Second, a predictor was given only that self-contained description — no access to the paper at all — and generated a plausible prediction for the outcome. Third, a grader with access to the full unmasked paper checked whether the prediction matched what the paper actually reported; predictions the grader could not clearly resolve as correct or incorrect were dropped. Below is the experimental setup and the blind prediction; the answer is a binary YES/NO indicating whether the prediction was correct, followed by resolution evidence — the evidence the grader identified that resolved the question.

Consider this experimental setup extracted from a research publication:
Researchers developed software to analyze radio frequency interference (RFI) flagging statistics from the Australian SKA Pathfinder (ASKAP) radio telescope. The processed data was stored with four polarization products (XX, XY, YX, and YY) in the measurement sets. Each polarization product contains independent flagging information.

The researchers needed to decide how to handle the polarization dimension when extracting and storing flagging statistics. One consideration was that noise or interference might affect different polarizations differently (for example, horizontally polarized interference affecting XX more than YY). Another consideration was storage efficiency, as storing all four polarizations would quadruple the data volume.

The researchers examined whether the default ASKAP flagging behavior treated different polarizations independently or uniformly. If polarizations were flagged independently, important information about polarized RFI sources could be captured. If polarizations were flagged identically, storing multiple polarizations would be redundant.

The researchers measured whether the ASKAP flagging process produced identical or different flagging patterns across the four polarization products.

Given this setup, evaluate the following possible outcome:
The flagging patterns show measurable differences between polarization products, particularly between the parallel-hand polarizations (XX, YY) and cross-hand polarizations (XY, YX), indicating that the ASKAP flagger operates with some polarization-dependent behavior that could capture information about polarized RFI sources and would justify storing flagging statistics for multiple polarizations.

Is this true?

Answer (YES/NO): NO